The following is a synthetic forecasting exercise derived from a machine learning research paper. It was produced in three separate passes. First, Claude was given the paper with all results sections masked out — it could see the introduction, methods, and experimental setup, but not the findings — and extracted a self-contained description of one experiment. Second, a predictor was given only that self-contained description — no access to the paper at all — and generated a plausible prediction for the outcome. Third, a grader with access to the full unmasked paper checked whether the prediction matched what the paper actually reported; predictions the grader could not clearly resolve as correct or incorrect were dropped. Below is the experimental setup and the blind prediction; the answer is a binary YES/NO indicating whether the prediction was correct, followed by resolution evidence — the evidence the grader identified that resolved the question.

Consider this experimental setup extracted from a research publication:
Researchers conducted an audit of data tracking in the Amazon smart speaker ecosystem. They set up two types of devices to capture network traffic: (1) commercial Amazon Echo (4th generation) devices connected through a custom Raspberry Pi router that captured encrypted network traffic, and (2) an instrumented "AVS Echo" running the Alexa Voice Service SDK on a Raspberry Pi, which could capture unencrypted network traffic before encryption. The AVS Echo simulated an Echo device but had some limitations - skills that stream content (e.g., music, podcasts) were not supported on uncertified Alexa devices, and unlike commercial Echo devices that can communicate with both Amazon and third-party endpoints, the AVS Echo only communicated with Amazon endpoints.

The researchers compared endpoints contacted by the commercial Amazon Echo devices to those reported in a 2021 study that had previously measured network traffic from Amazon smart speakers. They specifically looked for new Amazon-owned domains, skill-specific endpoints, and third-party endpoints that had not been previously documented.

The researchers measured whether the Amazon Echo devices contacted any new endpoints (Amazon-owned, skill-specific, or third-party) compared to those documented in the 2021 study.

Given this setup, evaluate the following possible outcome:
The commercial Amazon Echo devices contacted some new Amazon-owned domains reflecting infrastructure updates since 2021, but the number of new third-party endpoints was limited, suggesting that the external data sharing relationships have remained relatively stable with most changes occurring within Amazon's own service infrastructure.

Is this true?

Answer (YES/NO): NO